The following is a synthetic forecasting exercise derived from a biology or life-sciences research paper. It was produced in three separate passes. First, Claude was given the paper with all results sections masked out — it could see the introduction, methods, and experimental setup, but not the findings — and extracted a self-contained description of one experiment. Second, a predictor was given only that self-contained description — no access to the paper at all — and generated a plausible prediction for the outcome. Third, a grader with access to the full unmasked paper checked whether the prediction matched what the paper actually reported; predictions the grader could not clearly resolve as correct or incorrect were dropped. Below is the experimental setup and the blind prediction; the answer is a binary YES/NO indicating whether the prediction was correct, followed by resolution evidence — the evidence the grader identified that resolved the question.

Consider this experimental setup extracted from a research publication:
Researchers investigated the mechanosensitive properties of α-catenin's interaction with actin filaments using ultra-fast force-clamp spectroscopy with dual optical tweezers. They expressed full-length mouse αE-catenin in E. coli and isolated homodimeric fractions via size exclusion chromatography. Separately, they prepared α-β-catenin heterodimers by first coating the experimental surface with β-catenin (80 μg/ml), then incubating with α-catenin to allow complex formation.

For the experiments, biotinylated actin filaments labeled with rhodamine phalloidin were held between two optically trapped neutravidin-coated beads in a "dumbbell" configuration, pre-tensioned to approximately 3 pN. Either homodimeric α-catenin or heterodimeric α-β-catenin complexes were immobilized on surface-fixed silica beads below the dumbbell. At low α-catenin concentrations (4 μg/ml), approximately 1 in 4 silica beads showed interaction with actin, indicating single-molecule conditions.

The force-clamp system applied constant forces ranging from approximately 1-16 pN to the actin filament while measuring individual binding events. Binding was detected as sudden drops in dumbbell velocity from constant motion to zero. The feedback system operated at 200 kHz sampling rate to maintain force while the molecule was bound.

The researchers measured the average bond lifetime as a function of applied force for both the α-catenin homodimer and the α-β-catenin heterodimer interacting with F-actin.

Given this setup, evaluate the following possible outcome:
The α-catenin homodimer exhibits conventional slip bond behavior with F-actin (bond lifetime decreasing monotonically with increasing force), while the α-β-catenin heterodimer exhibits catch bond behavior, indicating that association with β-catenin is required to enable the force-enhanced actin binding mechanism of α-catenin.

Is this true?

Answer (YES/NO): NO